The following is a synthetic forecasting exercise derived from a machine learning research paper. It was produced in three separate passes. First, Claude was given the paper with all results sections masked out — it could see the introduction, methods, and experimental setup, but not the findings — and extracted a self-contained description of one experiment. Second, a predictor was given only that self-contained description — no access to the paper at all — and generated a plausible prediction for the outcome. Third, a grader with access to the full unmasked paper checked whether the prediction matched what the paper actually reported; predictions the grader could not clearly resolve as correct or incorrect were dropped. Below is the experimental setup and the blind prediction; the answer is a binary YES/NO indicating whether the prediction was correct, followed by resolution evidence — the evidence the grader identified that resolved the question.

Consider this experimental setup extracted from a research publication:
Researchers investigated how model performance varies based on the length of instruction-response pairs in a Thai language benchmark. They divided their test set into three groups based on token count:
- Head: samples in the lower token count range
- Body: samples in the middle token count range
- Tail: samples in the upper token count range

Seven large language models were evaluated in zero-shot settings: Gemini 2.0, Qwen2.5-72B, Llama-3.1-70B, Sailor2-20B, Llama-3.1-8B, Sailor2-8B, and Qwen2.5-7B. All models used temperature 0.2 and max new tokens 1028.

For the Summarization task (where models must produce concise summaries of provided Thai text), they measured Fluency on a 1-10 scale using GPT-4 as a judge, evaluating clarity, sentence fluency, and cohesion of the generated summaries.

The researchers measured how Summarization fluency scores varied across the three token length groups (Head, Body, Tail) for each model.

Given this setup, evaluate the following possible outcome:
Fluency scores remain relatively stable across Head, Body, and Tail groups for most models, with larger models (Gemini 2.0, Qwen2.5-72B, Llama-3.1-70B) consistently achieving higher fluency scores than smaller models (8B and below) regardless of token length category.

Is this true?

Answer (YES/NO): NO